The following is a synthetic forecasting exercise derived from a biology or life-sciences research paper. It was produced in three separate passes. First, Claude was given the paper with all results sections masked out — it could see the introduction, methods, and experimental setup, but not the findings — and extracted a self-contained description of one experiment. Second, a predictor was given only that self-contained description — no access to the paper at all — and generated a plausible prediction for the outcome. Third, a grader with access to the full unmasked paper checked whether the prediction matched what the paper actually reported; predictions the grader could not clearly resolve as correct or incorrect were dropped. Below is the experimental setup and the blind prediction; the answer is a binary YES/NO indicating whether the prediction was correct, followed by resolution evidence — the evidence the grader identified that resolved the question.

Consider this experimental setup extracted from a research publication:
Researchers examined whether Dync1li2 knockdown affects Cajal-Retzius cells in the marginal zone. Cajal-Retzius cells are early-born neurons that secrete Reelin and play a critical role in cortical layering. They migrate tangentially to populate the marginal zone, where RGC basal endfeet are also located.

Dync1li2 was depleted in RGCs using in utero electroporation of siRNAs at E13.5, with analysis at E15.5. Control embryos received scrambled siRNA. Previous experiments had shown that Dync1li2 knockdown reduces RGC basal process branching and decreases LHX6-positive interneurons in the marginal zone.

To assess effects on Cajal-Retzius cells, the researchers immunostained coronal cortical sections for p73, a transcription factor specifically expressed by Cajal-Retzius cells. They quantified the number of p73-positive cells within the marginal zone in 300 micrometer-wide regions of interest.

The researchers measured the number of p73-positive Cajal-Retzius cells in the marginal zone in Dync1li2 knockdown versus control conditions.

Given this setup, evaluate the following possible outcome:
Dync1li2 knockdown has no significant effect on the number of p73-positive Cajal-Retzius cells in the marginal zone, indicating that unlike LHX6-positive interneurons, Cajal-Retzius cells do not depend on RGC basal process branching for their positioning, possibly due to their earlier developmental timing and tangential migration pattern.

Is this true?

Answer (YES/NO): YES